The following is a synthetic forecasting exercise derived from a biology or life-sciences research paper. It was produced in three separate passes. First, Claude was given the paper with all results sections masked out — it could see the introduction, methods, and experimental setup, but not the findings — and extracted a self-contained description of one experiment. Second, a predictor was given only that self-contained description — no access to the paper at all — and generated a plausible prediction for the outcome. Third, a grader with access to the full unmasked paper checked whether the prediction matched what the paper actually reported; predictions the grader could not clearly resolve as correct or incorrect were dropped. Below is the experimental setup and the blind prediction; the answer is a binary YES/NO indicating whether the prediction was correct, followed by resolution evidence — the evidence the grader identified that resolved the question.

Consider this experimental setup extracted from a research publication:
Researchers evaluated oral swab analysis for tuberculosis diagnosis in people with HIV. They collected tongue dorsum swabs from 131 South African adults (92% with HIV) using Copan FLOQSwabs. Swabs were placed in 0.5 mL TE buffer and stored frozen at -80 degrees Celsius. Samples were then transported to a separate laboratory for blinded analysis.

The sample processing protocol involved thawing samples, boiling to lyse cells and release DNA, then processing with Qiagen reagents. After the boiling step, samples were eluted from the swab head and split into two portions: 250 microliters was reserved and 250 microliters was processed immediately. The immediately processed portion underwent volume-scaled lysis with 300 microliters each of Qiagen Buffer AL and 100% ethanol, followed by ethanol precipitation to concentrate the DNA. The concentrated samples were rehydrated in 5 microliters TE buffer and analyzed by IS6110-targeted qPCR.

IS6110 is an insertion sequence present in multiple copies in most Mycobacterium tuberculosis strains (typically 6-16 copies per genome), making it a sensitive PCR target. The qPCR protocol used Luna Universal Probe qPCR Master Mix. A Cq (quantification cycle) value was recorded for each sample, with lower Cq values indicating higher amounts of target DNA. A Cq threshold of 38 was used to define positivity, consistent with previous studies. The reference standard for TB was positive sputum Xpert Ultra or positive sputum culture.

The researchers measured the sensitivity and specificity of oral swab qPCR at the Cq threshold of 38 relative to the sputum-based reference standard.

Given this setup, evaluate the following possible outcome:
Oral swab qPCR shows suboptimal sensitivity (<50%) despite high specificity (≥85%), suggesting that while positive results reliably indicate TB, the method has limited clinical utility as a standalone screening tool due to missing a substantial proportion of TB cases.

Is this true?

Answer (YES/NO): NO